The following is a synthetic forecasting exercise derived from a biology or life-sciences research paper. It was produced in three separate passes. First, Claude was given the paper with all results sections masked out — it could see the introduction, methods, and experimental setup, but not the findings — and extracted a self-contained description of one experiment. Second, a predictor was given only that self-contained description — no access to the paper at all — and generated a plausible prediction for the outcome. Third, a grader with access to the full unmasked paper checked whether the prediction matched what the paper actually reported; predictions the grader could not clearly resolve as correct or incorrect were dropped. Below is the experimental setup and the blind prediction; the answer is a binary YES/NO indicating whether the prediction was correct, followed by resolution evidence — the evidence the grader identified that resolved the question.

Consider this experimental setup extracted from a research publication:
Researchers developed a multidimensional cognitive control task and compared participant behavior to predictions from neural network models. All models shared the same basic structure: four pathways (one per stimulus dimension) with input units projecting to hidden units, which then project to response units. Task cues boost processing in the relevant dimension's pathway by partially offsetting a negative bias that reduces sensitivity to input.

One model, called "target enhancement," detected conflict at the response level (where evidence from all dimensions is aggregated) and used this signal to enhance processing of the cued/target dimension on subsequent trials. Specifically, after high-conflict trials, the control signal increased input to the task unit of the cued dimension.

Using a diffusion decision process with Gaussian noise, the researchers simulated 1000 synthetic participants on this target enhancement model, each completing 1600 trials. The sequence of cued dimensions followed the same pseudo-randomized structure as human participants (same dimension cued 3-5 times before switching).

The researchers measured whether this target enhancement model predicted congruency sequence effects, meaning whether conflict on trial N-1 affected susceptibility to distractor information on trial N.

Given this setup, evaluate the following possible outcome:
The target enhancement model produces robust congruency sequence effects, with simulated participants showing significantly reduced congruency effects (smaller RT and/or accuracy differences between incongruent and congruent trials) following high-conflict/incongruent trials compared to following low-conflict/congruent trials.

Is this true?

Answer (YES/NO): NO